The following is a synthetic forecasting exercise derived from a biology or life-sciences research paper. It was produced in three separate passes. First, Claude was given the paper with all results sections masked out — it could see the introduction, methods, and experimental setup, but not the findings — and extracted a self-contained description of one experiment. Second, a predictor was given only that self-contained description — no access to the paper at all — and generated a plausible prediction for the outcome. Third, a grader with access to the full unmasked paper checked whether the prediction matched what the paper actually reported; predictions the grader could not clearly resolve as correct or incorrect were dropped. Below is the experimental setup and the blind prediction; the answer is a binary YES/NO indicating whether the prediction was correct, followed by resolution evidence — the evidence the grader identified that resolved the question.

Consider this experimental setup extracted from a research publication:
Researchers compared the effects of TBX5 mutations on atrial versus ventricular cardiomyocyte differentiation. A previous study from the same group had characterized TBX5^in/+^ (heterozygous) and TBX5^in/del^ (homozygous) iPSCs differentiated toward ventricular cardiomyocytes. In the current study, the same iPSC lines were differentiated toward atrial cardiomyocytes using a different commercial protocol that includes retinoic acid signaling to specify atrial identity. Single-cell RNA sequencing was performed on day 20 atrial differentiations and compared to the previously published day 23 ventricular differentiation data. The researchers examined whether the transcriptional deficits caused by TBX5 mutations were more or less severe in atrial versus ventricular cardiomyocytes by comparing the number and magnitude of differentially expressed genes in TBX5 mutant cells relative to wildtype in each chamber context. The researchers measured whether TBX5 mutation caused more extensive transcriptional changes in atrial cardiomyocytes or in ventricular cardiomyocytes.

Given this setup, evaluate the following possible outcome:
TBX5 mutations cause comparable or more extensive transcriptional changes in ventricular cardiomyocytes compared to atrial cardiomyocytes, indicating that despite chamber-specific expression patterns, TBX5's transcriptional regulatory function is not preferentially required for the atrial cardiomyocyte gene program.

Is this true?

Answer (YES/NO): NO